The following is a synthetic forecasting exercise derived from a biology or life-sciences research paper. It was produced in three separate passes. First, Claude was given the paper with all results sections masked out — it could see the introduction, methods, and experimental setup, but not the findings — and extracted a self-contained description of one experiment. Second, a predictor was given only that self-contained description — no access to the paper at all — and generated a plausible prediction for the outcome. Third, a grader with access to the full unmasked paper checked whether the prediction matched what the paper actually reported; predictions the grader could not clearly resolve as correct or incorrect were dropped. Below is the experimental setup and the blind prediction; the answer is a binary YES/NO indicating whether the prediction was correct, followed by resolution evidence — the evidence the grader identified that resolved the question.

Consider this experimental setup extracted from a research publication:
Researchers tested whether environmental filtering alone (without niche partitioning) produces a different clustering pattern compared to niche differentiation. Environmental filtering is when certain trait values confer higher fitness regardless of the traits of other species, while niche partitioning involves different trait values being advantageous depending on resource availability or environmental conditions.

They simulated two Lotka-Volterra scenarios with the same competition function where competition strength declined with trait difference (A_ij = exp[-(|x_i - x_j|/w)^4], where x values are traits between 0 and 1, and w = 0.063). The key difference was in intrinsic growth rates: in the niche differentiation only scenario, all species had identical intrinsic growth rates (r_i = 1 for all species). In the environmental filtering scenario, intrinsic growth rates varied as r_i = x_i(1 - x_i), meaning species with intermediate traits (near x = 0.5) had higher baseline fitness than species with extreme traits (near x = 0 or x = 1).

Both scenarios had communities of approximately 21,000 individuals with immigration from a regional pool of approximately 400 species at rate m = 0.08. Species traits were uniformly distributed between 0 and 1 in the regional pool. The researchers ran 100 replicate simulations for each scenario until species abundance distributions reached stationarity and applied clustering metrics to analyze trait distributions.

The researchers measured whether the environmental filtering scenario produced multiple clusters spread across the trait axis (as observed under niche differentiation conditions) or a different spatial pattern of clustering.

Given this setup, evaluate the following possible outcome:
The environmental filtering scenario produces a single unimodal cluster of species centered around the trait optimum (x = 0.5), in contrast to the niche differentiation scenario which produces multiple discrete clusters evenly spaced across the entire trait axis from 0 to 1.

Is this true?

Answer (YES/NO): NO